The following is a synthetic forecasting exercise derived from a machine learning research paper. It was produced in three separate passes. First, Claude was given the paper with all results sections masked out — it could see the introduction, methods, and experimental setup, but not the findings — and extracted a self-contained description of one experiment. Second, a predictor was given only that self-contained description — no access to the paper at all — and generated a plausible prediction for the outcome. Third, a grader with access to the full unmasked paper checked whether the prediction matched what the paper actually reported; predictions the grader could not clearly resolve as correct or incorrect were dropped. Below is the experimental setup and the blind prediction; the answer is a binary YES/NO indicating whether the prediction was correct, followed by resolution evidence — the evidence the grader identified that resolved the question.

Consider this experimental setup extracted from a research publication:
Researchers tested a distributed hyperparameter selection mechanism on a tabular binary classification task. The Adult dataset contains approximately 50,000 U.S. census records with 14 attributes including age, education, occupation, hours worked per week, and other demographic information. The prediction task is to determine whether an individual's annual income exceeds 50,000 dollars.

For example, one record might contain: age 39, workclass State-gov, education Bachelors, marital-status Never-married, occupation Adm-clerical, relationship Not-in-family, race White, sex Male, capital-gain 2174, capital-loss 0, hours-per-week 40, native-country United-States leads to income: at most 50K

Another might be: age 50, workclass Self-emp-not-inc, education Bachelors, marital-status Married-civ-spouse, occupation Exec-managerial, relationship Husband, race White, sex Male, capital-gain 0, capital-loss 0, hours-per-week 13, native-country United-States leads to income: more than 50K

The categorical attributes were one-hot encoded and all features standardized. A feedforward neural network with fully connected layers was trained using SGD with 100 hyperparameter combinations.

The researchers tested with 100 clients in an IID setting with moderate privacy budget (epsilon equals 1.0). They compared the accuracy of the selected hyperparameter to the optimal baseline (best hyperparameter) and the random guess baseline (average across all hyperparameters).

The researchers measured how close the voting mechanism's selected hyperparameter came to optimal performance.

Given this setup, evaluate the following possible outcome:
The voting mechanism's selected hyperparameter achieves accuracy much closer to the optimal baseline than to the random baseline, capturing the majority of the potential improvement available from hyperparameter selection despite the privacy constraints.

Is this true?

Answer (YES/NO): YES